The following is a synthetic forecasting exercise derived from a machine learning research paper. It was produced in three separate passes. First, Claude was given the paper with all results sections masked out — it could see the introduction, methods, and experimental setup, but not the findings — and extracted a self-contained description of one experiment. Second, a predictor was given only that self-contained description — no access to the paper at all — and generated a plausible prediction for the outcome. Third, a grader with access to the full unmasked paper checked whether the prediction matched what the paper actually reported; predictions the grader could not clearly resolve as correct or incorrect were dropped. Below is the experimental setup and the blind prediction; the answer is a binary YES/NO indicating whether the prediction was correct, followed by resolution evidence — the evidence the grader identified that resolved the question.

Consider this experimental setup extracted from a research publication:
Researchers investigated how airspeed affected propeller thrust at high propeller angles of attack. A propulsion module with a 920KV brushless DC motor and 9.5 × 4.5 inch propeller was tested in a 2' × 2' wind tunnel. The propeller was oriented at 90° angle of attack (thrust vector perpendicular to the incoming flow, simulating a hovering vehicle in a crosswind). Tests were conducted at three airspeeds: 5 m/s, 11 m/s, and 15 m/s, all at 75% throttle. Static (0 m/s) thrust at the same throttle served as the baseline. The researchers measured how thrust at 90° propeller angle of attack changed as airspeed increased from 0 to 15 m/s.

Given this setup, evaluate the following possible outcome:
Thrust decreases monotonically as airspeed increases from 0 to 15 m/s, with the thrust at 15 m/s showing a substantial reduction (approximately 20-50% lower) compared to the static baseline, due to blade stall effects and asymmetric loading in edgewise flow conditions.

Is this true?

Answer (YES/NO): NO